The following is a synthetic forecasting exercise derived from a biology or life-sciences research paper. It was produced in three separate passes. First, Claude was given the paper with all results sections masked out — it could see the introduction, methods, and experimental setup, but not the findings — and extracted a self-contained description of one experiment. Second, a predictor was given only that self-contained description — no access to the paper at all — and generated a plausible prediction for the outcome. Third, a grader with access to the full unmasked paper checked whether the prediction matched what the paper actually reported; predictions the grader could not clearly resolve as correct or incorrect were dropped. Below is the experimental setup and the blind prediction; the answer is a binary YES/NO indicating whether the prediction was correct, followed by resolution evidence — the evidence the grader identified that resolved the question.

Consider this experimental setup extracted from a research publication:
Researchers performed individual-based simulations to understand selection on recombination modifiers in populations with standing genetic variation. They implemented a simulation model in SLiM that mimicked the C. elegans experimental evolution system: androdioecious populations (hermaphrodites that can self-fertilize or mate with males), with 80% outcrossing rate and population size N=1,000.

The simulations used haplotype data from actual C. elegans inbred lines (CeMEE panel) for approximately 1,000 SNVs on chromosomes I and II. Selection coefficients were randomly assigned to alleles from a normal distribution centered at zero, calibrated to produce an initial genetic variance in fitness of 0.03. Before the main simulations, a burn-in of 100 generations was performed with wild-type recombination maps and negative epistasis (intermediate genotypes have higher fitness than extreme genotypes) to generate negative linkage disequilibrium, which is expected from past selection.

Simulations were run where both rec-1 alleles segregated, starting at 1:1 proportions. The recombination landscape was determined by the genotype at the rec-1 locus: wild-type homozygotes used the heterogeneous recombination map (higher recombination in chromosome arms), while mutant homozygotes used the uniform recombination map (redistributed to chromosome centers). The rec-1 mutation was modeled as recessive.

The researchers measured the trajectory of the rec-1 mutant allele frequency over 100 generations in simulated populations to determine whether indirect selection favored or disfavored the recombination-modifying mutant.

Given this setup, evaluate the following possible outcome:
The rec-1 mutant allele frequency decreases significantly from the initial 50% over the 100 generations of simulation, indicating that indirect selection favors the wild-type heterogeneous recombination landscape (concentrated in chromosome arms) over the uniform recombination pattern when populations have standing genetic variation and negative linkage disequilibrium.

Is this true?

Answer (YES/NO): NO